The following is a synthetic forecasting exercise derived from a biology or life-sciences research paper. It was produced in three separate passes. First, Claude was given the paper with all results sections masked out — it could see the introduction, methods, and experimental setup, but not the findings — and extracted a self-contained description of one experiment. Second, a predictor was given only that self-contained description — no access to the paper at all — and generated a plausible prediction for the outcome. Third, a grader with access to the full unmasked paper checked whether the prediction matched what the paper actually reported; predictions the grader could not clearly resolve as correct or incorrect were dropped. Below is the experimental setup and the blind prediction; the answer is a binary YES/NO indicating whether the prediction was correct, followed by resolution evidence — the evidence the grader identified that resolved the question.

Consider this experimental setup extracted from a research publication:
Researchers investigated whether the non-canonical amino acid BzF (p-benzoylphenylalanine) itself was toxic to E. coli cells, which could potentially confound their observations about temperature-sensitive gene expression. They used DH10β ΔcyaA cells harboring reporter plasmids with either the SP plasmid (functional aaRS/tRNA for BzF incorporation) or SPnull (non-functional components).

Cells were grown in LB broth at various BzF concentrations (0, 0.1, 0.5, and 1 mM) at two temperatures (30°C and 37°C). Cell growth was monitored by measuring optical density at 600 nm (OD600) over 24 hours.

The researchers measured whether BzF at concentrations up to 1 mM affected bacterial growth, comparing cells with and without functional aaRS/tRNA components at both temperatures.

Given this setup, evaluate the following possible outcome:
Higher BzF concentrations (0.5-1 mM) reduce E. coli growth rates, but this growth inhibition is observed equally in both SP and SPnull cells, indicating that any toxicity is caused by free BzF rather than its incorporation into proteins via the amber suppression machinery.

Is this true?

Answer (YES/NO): NO